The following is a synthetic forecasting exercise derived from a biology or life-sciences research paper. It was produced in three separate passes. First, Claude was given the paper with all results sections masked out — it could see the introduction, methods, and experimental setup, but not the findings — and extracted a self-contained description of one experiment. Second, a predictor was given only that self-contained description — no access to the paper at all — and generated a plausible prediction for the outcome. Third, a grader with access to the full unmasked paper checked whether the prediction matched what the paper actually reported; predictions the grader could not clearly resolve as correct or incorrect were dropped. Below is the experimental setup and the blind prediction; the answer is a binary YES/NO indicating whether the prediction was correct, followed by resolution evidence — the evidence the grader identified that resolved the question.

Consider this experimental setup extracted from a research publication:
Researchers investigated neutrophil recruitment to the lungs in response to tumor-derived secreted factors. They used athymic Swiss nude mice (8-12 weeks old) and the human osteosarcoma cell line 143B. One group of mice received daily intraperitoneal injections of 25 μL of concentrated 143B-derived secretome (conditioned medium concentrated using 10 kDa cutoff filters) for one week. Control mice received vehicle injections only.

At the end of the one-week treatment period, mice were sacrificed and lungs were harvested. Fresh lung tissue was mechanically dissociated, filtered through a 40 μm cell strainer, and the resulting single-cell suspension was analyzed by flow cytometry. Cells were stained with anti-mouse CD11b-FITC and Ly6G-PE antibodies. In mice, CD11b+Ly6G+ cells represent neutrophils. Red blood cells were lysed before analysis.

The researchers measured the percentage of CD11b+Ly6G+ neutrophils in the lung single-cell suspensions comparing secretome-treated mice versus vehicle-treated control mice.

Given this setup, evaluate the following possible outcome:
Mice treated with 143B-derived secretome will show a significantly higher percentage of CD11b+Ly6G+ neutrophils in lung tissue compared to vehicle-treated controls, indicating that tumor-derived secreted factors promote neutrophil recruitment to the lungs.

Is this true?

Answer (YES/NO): NO